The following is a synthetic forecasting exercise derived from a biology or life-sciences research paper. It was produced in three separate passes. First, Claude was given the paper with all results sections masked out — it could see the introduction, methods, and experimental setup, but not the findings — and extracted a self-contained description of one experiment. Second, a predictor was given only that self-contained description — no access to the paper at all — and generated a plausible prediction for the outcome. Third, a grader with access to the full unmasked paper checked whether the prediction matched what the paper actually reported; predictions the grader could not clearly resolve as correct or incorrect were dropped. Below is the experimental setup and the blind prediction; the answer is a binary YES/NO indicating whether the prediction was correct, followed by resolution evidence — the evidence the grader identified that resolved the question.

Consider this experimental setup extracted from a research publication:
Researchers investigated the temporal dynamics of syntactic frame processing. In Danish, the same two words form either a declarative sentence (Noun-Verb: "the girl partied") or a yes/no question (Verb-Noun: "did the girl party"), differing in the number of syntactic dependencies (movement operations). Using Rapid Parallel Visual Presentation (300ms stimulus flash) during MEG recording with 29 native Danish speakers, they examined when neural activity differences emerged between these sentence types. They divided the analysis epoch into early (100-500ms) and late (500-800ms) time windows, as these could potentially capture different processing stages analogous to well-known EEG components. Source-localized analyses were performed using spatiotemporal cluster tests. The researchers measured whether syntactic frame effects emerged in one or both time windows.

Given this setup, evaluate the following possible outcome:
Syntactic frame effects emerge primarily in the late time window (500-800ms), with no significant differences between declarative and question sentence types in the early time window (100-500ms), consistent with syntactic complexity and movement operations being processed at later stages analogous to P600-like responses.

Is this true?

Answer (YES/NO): NO